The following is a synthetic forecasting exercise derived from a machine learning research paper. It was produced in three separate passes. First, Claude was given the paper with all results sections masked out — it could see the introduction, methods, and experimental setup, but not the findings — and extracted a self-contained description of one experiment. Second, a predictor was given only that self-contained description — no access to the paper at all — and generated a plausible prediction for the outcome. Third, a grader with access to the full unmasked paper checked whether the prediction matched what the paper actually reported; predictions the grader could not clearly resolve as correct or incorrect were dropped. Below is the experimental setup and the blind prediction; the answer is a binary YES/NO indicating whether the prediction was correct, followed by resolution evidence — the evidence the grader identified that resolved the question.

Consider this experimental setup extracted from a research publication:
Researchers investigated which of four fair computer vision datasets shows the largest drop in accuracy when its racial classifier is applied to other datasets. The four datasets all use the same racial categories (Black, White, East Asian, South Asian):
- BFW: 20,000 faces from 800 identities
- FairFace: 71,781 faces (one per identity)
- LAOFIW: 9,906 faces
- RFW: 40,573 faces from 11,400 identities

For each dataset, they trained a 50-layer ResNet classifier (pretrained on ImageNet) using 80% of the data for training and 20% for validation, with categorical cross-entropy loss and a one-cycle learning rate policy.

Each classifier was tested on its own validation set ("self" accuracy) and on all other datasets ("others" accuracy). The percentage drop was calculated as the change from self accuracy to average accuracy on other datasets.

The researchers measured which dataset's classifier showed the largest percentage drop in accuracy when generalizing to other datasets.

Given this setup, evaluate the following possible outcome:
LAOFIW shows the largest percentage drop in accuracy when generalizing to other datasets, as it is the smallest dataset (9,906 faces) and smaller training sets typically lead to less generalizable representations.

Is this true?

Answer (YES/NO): NO